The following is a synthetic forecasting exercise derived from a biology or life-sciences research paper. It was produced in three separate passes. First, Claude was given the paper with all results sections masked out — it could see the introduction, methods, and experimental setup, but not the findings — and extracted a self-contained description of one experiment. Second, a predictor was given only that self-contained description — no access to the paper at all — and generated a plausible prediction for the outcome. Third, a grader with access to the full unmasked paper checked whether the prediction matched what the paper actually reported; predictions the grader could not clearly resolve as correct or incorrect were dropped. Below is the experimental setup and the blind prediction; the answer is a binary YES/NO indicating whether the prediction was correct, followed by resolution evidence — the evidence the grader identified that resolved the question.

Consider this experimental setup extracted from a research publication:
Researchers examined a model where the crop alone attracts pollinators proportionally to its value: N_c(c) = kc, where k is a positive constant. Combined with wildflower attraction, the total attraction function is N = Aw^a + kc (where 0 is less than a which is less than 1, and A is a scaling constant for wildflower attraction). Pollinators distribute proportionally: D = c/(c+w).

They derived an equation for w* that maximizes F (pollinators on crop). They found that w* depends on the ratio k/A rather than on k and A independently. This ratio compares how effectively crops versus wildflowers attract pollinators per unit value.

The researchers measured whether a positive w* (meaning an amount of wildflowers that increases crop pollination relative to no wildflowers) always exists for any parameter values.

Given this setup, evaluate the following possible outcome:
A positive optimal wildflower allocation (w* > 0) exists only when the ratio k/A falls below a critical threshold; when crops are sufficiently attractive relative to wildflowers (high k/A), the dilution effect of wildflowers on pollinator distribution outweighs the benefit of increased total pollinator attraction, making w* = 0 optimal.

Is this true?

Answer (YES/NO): YES